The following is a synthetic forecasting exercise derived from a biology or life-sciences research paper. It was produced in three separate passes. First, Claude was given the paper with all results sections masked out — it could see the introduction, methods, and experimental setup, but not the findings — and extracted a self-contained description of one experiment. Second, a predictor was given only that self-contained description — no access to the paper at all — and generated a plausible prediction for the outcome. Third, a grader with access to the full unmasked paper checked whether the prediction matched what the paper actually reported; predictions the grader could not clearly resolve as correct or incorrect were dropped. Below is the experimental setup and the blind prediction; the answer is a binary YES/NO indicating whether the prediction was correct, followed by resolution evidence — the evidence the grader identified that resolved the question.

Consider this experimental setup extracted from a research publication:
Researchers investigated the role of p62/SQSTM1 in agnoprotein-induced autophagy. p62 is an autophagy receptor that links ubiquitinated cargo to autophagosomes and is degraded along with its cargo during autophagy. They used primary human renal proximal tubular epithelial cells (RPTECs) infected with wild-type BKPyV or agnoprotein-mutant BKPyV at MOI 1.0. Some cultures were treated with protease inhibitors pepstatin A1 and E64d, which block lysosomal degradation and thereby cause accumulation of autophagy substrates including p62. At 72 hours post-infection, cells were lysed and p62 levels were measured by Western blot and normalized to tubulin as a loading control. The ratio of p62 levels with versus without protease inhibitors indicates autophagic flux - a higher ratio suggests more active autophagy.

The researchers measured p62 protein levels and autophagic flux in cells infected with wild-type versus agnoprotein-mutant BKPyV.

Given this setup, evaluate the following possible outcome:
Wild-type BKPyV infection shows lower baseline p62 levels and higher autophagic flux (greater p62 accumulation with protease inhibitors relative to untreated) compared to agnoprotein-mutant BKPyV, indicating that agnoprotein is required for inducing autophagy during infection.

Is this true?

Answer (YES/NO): NO